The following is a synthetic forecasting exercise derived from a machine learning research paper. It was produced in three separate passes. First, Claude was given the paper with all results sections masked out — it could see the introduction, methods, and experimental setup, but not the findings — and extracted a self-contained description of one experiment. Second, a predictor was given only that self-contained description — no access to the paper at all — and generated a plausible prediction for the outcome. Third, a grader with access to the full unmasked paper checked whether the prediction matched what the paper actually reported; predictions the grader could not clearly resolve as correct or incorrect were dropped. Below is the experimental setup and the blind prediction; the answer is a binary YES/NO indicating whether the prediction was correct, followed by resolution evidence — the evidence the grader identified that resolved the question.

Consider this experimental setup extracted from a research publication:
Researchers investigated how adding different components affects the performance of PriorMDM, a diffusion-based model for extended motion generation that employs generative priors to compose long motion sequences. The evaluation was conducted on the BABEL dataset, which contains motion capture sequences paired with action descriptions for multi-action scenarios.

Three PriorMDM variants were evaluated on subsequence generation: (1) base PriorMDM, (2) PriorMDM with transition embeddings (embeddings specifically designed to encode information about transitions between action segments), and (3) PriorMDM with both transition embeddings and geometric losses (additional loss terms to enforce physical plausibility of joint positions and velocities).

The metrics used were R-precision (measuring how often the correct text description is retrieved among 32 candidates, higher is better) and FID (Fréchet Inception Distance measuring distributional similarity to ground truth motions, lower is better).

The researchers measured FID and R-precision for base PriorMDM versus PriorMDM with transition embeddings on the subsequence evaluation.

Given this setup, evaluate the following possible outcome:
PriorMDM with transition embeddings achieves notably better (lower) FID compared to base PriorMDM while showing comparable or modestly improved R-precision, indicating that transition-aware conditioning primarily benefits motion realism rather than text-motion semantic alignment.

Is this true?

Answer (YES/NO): YES